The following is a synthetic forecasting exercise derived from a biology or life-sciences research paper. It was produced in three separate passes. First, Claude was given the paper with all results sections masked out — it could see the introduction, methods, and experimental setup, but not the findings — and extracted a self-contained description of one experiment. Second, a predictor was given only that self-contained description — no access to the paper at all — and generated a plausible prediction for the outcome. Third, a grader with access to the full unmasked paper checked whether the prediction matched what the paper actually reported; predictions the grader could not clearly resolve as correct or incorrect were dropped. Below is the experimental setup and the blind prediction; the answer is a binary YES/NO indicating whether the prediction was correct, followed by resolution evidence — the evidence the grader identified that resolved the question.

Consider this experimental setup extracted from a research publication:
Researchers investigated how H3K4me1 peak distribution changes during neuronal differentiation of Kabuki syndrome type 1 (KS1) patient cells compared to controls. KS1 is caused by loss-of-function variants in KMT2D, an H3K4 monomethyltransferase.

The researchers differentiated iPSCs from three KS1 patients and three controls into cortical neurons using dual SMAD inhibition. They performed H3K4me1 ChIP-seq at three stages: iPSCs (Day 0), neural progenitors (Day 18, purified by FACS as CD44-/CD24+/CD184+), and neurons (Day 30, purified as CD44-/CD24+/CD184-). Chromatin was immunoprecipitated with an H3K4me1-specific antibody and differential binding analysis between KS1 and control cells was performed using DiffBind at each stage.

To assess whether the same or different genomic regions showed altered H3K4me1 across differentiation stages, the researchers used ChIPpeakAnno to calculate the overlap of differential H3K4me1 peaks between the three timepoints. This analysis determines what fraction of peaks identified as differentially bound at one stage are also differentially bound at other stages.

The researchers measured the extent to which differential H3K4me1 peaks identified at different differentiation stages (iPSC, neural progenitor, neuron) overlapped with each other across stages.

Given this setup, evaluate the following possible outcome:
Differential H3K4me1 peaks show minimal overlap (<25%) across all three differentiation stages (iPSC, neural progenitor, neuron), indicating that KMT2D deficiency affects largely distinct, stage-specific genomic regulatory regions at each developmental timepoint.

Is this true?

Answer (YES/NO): YES